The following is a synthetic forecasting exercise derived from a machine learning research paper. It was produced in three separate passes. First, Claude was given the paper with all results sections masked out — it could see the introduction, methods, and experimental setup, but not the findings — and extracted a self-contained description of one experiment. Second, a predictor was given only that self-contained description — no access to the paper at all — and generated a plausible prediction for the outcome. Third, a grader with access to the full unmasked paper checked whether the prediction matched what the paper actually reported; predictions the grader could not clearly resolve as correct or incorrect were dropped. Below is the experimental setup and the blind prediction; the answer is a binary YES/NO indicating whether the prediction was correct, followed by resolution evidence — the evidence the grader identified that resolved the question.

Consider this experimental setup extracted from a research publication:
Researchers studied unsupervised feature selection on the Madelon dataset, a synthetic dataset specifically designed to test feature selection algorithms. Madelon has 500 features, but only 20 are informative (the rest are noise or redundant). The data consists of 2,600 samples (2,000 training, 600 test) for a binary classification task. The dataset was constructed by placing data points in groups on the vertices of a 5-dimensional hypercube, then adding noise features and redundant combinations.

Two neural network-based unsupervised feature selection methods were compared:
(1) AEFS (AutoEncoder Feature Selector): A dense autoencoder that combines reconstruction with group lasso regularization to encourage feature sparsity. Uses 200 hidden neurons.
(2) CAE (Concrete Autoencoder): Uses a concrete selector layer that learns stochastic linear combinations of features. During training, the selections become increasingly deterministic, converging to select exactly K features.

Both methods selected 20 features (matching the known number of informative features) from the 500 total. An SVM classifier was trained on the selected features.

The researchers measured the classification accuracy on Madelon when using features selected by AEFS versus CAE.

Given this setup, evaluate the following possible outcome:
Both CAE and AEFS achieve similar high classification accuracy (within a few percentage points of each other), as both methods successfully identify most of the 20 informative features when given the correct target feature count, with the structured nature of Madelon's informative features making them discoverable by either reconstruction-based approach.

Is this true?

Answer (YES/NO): NO